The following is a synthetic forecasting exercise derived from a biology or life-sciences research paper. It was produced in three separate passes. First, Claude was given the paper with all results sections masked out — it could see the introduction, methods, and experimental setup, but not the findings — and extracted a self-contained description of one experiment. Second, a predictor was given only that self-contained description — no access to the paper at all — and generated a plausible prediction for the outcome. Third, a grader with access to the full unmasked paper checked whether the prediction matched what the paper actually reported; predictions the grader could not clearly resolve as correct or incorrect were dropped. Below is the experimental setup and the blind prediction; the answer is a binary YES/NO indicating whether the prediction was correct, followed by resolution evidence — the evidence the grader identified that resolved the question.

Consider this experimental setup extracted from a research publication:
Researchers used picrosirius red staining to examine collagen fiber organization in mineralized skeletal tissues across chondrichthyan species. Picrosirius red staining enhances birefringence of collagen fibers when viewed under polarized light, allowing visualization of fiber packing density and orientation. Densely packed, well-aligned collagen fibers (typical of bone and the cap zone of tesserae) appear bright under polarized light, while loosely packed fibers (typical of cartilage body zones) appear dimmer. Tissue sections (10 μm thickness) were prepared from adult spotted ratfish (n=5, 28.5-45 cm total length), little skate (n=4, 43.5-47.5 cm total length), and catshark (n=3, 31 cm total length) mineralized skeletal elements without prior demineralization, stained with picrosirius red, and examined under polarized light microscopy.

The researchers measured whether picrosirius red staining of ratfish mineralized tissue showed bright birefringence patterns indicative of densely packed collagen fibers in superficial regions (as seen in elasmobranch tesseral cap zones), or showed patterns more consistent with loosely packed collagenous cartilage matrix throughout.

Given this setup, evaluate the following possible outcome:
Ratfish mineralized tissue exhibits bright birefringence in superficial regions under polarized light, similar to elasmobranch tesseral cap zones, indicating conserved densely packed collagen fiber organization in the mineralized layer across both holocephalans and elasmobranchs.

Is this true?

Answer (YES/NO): NO